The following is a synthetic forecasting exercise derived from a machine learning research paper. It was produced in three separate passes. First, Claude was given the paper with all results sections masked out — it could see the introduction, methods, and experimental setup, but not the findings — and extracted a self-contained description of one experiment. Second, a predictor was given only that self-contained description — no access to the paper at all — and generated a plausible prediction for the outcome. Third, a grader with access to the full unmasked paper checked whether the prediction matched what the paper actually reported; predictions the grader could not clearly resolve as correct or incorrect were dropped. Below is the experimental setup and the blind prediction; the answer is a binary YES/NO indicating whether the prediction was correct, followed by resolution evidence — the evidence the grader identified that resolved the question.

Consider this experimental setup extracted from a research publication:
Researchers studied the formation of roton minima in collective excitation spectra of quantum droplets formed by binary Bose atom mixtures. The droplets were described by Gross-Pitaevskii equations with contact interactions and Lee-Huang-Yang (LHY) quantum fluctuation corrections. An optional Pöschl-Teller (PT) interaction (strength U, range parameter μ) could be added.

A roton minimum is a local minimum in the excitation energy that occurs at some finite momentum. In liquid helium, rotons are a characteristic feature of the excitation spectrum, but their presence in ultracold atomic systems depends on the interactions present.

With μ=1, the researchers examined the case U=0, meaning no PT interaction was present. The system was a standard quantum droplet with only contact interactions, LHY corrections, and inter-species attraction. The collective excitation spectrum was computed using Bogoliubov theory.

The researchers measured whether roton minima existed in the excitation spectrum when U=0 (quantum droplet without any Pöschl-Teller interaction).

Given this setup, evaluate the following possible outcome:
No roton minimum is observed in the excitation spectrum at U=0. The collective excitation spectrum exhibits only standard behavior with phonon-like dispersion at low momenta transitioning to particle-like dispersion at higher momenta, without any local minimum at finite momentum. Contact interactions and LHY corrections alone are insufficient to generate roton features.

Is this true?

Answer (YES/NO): YES